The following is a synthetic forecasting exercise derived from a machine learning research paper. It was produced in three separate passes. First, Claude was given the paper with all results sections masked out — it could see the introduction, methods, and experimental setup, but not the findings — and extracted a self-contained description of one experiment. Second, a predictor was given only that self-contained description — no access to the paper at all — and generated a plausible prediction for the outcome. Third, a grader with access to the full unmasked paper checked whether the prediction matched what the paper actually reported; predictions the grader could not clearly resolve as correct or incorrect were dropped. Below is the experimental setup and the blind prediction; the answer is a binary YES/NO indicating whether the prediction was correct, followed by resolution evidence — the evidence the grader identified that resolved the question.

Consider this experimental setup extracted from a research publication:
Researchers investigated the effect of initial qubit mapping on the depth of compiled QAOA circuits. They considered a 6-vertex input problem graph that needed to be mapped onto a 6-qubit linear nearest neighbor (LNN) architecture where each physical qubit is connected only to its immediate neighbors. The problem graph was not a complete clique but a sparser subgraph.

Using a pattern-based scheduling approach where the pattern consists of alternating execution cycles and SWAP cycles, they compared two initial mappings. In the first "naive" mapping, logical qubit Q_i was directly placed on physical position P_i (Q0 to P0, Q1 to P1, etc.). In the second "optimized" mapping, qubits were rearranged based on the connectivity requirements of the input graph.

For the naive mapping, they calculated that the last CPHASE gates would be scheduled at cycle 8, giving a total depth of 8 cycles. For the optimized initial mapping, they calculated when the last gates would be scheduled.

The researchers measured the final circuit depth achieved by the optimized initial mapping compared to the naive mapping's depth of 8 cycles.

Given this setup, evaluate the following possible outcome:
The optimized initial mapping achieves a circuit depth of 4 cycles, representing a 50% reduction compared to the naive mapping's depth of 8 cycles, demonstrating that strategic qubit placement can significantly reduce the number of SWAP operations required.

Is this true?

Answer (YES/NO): NO